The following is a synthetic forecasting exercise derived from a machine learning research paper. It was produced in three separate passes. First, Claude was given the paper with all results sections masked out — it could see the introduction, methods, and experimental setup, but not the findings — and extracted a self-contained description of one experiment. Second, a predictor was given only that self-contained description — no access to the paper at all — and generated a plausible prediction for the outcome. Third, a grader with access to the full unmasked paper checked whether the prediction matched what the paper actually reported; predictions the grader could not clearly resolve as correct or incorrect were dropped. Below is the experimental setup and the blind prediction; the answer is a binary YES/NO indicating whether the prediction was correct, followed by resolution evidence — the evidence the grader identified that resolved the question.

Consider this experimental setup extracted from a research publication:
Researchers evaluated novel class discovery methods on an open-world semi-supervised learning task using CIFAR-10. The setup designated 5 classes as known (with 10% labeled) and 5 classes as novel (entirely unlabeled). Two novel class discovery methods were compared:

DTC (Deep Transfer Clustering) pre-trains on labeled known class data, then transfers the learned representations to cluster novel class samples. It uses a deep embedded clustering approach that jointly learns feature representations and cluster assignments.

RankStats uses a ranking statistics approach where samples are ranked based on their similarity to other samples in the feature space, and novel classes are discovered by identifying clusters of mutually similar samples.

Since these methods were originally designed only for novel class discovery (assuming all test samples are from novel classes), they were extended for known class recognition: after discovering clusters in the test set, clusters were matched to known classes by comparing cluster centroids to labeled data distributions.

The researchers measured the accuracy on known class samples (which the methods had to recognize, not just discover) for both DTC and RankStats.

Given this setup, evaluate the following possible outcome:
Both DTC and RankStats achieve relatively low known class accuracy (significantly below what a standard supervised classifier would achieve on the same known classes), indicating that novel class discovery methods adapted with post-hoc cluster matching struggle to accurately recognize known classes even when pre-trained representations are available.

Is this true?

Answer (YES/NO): NO